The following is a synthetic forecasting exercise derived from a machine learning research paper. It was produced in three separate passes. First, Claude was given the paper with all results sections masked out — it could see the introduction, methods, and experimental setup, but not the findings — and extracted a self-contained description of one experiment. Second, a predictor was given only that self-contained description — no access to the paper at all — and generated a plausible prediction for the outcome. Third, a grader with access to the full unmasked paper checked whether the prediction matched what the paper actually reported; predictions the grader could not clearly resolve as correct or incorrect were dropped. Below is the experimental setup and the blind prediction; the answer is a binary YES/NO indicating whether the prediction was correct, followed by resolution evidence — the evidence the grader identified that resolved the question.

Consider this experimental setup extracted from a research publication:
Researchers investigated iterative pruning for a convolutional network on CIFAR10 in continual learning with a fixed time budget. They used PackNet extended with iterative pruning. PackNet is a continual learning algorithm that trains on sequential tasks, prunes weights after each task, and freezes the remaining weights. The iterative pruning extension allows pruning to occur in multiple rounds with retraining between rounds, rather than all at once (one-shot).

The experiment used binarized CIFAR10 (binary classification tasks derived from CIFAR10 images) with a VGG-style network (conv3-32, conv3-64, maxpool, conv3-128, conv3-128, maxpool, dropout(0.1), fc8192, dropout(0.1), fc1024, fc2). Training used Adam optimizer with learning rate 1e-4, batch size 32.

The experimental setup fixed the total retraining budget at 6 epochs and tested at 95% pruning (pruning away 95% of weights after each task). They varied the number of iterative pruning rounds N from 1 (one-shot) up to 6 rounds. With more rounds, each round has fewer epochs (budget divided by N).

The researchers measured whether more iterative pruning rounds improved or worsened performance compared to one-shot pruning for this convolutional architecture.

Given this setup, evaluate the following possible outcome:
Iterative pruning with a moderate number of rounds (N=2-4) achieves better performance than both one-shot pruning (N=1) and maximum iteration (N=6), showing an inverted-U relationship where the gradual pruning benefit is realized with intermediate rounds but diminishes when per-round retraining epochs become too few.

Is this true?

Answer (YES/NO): NO